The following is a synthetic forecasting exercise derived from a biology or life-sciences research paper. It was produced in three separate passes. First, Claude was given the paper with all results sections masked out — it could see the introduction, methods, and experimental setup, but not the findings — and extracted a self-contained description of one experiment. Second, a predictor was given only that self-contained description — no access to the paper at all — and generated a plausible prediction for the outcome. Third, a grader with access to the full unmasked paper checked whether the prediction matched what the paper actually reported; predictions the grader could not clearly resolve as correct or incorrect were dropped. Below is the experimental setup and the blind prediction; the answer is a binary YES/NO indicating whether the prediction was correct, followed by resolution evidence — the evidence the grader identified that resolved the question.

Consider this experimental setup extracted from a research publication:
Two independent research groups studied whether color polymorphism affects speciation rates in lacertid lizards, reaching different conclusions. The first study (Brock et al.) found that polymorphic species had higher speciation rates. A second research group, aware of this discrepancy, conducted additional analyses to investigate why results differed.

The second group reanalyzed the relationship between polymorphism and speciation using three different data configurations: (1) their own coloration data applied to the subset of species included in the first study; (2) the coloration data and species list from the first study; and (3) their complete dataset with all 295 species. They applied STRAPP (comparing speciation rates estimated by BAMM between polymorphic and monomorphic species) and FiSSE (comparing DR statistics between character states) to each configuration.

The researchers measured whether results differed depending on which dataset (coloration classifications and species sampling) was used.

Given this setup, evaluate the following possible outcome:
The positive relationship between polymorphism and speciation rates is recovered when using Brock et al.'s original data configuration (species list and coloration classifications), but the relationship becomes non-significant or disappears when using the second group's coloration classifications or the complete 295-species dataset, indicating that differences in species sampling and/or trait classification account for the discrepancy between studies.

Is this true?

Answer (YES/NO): NO